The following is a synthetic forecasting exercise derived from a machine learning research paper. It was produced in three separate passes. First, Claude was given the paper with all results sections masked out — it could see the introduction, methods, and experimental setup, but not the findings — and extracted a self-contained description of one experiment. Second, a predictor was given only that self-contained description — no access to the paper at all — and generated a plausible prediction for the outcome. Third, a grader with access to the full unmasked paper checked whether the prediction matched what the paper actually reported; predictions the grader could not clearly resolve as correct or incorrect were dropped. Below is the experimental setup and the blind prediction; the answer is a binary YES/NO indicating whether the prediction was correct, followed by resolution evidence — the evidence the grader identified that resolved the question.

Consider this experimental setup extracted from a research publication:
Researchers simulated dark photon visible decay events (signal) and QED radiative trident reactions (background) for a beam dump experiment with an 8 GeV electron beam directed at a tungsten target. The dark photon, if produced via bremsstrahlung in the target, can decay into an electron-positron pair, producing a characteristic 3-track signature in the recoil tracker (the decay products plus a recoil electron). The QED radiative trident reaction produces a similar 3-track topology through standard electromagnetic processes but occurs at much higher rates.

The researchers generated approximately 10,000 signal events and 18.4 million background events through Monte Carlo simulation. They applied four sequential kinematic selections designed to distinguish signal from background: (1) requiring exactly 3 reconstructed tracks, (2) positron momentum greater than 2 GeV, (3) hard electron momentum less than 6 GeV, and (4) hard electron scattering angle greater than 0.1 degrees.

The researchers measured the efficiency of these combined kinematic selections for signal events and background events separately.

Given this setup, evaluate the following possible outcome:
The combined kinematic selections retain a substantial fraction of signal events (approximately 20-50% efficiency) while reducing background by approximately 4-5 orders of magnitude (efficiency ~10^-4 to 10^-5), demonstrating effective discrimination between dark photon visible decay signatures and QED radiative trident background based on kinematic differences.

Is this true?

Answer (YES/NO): NO